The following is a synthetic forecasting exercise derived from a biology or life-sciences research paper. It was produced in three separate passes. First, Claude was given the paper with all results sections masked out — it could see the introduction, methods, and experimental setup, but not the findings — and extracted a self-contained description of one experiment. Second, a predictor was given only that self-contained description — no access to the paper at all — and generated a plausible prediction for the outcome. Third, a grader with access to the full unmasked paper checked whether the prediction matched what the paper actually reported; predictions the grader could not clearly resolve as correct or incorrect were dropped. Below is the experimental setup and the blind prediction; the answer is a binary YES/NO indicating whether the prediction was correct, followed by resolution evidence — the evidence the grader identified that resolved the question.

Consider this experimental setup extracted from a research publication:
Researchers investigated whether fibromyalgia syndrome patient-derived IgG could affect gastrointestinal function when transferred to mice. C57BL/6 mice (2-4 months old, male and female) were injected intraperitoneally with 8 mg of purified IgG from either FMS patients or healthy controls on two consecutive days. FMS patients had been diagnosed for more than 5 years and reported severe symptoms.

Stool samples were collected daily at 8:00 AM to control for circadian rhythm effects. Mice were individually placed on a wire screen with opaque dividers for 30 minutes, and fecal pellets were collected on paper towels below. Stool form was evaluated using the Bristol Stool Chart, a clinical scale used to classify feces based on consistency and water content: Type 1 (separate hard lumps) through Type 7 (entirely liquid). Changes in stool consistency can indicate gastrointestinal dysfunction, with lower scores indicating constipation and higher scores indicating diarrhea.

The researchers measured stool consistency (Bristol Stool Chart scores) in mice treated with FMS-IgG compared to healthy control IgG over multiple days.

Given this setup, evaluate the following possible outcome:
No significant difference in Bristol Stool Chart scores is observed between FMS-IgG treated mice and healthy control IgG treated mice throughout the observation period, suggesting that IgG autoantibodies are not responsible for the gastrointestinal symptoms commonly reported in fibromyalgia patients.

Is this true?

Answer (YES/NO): NO